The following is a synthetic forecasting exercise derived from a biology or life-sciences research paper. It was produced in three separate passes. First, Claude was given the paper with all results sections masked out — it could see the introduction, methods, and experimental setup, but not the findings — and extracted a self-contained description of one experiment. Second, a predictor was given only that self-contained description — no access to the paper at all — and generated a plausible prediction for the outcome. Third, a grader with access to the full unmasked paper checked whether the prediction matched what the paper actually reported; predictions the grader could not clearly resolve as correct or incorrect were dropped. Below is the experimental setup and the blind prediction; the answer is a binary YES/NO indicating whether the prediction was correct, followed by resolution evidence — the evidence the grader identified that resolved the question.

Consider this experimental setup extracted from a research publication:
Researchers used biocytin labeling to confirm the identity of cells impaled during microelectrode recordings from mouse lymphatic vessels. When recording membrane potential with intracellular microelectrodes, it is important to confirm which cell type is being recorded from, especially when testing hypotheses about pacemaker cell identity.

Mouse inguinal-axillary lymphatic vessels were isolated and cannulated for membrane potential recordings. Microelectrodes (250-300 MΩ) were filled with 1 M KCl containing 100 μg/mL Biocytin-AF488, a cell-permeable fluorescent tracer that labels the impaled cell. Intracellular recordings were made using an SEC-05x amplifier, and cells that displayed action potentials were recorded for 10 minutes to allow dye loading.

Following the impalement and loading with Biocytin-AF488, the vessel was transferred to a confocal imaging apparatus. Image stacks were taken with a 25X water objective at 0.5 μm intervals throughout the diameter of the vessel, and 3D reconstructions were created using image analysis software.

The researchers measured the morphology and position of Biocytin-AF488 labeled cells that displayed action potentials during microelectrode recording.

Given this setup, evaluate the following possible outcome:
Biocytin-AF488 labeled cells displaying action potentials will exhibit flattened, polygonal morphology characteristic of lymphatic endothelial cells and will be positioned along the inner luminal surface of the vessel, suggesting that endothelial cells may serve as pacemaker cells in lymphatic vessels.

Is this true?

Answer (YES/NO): NO